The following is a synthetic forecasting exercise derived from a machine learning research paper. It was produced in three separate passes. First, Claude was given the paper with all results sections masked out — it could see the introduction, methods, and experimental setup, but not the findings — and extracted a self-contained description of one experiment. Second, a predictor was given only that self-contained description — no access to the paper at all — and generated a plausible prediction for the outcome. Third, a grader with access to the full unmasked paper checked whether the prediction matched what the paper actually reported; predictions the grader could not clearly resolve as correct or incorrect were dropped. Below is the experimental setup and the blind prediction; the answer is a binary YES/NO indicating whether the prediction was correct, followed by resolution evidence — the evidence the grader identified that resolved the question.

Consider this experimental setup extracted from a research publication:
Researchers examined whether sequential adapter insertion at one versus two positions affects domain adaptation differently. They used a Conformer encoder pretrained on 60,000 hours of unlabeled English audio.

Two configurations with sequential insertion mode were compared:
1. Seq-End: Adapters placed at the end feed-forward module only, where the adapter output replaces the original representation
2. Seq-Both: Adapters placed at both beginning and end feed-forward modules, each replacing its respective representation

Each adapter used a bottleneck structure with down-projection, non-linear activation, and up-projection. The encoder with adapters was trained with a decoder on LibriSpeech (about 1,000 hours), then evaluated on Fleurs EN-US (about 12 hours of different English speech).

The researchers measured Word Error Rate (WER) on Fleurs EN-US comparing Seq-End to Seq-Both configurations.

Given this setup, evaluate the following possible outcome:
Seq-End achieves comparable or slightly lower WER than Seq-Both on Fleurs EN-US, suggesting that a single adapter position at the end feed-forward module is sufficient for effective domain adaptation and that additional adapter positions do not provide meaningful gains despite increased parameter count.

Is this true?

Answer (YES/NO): YES